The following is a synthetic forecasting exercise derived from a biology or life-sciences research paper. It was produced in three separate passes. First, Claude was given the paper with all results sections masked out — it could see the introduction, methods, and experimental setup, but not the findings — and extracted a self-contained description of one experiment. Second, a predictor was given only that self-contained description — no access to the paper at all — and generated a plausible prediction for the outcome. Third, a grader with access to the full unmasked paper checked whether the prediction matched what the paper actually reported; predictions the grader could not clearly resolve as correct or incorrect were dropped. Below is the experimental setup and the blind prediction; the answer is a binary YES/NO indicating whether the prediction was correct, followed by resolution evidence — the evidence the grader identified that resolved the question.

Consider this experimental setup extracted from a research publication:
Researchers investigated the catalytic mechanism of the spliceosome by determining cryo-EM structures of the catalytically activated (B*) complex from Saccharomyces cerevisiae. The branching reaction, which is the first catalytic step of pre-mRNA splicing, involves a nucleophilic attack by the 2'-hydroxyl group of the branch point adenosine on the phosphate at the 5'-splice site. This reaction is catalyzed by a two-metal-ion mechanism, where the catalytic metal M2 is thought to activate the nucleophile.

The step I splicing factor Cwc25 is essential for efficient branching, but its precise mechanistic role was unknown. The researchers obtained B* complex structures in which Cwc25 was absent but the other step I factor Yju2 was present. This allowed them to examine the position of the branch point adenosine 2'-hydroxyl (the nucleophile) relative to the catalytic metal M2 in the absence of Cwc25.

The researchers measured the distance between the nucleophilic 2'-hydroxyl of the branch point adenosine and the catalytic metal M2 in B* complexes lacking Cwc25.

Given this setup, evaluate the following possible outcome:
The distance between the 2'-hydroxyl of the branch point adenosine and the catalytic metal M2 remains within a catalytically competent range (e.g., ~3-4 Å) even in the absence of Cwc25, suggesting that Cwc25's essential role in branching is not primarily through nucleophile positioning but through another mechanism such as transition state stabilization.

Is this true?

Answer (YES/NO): NO